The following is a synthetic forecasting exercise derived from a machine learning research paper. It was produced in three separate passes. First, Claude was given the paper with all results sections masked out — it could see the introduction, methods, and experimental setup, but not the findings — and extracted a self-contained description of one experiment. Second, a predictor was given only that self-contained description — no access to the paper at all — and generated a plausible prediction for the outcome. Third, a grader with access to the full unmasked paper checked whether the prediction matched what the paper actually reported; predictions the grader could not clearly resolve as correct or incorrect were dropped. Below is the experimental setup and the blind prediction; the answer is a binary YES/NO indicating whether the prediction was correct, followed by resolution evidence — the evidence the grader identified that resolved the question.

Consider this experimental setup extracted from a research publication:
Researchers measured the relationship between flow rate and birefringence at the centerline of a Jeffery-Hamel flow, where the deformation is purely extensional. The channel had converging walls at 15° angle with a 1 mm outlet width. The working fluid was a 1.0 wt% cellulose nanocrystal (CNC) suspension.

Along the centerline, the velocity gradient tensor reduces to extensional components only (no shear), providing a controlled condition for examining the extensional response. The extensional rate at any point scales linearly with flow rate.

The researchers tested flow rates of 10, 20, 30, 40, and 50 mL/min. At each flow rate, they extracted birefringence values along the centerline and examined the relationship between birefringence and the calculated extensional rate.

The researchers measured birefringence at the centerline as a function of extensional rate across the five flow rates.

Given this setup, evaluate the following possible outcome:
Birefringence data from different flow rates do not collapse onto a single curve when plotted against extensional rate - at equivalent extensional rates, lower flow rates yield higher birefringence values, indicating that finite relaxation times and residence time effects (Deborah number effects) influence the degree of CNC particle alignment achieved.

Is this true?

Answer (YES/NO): NO